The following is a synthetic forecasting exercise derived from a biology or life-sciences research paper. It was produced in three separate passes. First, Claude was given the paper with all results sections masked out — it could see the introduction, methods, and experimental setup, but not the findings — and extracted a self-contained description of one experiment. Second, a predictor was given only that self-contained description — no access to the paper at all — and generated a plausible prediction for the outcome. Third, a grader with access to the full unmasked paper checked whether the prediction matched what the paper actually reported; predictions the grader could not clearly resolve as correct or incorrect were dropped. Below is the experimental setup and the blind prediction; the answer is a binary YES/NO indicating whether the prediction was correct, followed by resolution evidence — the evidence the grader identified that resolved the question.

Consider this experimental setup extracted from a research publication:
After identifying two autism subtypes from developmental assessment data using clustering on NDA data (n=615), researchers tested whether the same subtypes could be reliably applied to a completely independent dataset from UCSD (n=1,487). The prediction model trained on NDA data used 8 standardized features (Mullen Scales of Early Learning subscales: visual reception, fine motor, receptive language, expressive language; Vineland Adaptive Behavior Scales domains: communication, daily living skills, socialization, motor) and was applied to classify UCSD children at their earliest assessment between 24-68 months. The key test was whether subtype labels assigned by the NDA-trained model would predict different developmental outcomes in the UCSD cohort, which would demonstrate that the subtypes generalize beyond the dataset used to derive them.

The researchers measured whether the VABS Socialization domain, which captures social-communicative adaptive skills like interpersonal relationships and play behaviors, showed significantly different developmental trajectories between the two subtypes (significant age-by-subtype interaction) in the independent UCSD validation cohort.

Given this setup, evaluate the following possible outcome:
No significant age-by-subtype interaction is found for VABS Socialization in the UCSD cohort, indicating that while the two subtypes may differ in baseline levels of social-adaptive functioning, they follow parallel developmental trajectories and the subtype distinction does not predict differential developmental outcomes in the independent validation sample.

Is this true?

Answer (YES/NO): NO